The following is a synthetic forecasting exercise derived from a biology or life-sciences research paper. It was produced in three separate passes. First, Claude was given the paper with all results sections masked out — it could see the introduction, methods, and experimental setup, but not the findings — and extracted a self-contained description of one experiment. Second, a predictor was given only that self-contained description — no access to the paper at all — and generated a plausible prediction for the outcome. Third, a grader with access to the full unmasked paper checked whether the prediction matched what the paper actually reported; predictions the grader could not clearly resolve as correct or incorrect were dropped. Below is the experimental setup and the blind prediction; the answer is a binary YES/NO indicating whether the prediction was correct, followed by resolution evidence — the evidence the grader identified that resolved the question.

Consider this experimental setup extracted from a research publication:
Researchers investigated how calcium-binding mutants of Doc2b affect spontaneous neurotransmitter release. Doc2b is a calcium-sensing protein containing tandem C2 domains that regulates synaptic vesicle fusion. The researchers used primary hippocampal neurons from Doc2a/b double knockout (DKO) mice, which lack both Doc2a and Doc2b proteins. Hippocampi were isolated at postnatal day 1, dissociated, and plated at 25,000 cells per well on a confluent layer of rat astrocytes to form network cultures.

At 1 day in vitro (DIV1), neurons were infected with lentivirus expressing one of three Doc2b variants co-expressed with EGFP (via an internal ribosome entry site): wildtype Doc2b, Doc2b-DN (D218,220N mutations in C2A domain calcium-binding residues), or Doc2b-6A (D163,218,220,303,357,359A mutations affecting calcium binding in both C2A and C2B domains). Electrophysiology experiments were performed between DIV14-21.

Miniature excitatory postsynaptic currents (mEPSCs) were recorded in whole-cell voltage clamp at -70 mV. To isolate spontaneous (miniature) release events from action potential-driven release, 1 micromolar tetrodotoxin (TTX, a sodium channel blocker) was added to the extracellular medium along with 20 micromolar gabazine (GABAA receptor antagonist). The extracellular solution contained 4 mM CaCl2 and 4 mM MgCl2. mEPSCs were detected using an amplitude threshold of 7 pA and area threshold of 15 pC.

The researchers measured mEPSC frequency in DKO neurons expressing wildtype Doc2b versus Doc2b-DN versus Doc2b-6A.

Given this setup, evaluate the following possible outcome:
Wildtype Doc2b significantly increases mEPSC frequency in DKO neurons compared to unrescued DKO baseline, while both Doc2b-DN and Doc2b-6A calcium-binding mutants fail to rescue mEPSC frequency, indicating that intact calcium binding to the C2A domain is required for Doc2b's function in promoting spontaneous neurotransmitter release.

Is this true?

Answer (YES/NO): NO